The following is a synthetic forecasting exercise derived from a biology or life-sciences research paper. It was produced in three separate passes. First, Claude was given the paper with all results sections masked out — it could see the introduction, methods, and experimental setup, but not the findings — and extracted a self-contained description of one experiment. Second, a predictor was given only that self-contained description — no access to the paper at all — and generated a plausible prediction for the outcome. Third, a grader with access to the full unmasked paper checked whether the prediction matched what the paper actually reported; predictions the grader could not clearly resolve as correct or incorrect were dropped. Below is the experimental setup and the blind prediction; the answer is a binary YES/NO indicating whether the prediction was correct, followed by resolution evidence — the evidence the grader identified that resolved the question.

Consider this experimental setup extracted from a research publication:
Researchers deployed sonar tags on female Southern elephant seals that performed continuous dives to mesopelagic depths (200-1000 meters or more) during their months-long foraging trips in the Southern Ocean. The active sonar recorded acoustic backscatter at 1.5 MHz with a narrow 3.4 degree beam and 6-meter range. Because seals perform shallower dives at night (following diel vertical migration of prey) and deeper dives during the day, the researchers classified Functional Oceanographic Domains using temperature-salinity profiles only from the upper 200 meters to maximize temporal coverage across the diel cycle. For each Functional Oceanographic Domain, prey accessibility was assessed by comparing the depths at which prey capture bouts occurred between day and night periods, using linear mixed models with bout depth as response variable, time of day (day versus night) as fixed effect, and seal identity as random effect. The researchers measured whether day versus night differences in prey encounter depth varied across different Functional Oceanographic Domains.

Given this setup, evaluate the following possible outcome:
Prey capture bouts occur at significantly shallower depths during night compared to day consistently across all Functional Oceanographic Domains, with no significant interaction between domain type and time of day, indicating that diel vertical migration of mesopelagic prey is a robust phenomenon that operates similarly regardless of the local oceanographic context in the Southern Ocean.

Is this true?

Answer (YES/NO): NO